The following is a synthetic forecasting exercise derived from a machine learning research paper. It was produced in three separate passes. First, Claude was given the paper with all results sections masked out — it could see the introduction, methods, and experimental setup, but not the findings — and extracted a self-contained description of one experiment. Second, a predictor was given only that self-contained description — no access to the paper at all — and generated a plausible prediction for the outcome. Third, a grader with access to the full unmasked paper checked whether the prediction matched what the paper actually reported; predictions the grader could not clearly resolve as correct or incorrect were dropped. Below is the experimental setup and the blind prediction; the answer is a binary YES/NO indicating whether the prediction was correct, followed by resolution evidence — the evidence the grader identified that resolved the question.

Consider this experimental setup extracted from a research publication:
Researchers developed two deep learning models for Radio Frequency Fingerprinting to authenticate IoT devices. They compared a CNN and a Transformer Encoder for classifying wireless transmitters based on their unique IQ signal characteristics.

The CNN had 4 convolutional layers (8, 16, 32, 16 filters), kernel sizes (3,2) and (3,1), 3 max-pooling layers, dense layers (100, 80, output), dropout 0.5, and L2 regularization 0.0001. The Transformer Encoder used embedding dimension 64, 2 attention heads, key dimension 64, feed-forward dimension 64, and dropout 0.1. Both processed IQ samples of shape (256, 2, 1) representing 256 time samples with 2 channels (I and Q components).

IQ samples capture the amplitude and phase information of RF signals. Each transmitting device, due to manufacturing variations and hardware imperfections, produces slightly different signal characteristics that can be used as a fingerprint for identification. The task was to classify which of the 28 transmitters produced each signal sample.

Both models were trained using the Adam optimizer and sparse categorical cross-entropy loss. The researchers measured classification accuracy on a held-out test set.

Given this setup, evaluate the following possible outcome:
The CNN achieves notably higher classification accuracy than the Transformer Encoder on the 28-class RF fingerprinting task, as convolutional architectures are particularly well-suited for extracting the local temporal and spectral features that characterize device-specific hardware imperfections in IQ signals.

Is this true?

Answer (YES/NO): NO